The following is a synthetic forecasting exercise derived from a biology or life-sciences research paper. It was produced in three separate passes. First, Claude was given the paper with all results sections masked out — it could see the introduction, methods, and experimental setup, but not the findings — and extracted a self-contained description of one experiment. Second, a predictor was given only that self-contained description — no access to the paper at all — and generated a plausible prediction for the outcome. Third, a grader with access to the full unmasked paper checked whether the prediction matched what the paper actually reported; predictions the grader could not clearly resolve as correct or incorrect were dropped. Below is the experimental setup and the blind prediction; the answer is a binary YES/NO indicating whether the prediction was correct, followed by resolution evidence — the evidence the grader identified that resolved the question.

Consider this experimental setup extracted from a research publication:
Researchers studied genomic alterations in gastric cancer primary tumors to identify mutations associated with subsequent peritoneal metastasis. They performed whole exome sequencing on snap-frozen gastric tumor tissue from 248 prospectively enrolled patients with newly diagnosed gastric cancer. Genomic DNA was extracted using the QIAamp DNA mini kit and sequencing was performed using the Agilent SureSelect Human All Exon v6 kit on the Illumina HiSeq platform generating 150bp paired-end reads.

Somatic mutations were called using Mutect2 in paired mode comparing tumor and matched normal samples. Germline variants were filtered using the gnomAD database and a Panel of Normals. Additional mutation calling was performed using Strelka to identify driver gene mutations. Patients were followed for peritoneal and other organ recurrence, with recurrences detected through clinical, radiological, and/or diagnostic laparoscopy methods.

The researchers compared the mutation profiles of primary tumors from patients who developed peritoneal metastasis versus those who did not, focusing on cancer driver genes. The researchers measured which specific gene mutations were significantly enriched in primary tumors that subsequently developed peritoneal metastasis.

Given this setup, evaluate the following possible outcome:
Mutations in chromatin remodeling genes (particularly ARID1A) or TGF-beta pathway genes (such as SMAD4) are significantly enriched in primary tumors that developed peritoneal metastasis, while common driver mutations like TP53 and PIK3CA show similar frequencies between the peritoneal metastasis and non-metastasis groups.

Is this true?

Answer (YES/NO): NO